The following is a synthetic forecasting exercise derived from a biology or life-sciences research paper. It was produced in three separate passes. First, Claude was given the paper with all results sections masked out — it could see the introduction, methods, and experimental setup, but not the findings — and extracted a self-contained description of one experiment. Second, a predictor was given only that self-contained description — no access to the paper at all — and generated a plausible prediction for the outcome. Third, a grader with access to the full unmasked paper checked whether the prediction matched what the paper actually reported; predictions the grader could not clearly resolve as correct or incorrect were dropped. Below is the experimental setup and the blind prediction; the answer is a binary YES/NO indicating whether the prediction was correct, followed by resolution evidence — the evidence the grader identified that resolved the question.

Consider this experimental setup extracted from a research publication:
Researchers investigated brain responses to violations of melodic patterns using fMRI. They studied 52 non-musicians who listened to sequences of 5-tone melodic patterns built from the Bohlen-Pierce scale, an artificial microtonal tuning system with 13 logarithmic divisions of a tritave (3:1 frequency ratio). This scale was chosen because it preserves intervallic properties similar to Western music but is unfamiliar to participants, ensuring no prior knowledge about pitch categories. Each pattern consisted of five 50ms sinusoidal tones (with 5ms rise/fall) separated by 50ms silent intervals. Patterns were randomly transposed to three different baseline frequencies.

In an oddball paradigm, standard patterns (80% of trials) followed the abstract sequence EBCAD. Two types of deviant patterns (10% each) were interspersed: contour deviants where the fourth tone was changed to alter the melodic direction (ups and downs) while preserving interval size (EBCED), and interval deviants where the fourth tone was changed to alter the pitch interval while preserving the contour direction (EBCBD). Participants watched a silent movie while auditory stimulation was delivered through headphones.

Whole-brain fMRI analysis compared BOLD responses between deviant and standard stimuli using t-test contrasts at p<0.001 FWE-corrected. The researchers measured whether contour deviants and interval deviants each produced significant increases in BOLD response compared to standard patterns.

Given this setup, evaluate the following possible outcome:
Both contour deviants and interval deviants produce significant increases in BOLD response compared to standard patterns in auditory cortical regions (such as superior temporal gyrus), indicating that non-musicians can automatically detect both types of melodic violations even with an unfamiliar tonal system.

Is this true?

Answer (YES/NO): NO